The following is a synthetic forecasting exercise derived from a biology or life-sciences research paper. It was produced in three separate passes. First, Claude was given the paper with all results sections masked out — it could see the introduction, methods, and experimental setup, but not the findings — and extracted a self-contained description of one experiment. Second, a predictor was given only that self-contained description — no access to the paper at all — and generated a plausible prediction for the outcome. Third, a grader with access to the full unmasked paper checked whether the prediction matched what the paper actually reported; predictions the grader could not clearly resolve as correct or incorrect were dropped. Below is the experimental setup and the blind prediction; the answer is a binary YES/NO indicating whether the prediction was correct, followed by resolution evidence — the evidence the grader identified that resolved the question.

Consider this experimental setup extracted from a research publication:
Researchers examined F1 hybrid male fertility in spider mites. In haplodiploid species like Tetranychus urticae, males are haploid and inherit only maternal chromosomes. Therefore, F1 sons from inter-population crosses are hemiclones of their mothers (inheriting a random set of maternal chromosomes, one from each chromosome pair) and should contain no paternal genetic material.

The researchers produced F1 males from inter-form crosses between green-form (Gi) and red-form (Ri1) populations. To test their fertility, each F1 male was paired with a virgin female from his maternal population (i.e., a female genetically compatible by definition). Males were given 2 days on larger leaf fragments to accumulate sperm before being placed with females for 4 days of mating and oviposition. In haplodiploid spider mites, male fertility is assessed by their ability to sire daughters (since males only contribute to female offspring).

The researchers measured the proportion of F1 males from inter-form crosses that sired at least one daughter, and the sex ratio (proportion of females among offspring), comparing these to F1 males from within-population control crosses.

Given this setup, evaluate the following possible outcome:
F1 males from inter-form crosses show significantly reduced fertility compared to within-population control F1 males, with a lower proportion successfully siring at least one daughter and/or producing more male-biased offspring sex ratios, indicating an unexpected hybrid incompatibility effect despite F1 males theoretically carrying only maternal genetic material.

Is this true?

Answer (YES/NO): NO